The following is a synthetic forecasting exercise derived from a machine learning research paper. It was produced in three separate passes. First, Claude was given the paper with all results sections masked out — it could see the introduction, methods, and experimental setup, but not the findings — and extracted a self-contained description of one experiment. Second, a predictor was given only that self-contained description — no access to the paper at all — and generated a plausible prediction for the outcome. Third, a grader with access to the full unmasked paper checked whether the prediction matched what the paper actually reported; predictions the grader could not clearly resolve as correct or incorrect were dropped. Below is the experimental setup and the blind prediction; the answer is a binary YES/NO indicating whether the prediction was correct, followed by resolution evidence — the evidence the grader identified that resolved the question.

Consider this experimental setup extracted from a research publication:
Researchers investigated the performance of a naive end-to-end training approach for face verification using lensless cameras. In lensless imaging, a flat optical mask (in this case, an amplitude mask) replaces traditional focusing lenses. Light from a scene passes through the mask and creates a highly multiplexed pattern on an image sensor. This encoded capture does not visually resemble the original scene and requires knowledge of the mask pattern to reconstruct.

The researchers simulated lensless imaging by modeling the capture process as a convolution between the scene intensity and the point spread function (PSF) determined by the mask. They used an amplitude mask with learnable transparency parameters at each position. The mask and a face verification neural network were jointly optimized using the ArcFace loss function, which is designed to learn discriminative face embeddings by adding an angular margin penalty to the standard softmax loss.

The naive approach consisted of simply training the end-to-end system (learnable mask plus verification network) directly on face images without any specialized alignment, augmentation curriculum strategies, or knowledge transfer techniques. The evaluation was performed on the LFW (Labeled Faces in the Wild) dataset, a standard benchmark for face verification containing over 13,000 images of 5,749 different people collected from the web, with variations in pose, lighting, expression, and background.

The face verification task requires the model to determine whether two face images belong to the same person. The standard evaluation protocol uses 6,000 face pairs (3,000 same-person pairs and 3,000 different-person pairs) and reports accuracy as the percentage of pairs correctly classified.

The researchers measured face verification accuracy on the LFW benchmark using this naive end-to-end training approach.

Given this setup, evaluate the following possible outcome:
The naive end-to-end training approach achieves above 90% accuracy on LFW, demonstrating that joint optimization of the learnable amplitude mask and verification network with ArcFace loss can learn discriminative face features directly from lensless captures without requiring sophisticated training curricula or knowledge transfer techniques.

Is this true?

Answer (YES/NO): NO